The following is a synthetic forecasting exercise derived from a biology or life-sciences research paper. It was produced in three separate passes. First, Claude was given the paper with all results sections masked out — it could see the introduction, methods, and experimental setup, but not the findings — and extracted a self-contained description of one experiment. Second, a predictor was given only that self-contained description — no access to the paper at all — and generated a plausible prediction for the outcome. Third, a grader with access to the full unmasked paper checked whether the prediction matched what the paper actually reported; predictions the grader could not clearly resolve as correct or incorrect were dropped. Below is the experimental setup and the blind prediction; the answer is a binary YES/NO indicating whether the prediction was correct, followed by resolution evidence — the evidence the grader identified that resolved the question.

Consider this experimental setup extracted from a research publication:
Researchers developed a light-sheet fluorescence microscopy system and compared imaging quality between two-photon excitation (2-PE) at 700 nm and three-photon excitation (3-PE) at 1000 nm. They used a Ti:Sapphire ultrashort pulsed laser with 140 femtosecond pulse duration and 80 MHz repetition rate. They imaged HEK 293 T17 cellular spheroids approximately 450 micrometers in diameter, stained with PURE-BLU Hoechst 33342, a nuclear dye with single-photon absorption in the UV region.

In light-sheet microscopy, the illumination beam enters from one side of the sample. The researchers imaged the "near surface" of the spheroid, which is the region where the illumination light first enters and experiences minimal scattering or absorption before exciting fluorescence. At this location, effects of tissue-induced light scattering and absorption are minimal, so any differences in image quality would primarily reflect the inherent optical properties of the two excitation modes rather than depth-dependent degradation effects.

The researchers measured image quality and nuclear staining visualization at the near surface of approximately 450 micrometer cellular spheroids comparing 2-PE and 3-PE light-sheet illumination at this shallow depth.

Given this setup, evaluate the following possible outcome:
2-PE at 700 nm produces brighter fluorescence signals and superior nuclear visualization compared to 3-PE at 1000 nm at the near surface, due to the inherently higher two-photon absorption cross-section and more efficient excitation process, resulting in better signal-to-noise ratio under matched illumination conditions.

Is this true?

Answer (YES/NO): NO